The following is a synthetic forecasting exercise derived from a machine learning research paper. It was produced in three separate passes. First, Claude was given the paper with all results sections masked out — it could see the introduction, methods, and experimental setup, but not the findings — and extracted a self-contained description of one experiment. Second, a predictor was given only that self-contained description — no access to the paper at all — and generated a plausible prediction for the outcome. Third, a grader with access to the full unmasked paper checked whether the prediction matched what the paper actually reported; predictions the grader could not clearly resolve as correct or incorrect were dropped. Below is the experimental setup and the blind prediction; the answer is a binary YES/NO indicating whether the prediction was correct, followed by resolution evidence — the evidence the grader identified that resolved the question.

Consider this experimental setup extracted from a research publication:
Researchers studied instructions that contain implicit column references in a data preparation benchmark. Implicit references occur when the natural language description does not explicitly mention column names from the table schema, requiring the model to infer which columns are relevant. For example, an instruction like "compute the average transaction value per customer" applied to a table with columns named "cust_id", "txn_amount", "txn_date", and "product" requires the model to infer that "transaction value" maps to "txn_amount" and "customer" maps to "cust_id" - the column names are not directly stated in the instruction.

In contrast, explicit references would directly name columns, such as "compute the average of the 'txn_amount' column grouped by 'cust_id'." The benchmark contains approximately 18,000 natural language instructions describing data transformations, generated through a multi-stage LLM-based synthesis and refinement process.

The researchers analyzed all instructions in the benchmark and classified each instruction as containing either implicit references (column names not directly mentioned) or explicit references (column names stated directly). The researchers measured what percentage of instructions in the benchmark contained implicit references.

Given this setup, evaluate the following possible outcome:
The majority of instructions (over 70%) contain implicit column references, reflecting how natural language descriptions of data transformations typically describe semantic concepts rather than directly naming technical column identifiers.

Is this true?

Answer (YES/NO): NO